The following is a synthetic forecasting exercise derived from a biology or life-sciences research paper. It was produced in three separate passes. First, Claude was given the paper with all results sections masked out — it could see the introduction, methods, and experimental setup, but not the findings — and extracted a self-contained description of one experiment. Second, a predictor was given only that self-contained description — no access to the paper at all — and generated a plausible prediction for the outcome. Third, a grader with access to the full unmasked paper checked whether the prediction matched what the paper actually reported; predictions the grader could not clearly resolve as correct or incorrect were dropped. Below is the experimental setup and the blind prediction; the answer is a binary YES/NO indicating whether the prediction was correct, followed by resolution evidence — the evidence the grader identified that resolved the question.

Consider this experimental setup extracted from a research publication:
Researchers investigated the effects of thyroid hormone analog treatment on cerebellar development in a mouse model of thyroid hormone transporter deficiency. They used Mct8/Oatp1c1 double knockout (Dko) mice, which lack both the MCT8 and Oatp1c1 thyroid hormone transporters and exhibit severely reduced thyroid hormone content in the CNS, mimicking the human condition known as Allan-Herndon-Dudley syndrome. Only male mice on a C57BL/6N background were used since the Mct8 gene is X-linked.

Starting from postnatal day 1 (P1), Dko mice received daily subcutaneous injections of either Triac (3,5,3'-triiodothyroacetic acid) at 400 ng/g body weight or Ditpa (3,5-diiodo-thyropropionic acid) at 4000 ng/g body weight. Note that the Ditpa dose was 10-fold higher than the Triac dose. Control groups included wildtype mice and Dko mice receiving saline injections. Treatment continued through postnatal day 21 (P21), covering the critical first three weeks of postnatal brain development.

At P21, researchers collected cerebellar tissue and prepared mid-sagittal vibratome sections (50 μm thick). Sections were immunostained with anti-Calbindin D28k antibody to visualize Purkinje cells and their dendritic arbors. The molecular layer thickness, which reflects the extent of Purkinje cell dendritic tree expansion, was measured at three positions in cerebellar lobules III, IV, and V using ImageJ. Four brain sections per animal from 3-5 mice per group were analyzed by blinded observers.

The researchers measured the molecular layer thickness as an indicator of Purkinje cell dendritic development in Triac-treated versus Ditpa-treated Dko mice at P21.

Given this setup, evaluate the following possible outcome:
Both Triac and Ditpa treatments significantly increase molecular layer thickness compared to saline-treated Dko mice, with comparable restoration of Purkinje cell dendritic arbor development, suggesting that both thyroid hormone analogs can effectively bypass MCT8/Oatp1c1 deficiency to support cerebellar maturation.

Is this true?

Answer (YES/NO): YES